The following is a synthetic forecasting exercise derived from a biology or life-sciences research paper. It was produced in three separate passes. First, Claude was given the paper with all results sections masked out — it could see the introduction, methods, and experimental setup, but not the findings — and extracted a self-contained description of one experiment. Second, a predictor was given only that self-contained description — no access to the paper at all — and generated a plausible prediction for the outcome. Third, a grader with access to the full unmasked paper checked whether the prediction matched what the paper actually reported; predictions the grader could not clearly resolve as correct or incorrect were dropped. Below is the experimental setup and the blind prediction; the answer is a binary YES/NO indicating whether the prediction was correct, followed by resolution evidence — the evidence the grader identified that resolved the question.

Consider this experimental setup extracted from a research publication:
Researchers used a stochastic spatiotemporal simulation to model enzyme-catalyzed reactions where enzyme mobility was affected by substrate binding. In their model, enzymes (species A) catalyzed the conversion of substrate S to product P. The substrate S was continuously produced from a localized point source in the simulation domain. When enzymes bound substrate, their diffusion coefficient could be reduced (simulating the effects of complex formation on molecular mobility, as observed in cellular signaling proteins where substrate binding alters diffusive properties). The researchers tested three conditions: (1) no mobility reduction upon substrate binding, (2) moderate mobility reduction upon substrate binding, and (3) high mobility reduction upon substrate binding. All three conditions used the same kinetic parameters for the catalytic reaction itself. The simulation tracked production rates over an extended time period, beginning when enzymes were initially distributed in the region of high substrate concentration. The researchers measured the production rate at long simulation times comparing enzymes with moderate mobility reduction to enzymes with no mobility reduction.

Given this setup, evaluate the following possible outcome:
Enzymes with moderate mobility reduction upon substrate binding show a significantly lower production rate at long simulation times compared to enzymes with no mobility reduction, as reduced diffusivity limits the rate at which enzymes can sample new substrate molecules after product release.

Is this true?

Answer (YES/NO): YES